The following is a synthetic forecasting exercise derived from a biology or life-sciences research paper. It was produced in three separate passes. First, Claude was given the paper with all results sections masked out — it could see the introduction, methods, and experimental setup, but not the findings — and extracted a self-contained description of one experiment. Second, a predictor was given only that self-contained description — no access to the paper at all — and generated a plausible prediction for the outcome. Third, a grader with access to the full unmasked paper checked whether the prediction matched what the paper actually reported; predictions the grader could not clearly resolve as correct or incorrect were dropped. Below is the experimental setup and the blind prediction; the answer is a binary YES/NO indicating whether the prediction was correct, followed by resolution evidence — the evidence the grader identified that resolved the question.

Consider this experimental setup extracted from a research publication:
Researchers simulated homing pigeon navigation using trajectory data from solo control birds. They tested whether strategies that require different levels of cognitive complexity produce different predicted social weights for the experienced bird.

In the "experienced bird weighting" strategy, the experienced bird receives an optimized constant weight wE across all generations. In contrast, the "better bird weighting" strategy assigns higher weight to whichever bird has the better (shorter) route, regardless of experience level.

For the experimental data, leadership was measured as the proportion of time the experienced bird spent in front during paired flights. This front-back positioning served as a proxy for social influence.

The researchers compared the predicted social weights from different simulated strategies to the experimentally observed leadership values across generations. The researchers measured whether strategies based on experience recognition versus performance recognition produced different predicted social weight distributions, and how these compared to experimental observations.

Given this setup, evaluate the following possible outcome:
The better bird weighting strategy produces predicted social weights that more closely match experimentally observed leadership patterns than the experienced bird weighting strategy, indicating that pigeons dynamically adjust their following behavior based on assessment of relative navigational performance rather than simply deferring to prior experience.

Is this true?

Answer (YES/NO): NO